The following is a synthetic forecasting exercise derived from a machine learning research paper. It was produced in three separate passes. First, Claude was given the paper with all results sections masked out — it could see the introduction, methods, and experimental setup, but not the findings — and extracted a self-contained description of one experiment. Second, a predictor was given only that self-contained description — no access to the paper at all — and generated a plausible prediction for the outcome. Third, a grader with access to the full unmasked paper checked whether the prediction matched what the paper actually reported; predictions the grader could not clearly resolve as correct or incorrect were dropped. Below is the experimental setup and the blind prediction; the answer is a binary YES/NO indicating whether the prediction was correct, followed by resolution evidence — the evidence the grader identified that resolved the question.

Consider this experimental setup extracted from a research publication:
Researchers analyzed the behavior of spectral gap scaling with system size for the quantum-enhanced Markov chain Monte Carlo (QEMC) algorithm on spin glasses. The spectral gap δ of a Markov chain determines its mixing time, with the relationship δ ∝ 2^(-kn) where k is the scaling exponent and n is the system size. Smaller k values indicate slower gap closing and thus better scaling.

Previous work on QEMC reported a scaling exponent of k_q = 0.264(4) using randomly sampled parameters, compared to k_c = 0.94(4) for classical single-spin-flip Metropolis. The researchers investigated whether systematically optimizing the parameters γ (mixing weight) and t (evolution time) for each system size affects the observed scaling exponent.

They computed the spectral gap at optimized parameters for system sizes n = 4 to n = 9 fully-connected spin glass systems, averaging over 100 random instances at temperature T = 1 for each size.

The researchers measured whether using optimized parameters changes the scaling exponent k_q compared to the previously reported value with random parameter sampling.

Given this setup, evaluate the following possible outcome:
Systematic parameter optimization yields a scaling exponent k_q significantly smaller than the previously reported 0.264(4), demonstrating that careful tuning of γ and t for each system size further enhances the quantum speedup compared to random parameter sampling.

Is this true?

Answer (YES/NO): NO